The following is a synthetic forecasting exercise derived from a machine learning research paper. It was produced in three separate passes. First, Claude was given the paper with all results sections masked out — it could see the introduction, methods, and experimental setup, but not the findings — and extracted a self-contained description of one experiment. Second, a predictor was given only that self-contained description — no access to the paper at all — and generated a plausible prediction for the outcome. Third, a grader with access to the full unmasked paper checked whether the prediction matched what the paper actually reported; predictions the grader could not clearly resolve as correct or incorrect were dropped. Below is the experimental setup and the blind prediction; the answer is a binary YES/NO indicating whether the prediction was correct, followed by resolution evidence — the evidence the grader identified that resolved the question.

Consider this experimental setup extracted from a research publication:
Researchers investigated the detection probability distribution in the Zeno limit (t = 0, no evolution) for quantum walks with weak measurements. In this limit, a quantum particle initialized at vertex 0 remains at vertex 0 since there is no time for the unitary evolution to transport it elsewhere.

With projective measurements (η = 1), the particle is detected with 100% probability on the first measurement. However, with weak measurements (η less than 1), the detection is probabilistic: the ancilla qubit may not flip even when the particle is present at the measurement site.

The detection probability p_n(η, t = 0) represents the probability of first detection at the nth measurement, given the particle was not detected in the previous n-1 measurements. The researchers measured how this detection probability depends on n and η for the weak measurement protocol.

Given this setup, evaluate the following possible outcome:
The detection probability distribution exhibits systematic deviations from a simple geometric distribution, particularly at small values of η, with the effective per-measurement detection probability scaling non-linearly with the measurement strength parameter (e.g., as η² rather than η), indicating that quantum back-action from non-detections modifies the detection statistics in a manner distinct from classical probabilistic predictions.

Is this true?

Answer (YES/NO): NO